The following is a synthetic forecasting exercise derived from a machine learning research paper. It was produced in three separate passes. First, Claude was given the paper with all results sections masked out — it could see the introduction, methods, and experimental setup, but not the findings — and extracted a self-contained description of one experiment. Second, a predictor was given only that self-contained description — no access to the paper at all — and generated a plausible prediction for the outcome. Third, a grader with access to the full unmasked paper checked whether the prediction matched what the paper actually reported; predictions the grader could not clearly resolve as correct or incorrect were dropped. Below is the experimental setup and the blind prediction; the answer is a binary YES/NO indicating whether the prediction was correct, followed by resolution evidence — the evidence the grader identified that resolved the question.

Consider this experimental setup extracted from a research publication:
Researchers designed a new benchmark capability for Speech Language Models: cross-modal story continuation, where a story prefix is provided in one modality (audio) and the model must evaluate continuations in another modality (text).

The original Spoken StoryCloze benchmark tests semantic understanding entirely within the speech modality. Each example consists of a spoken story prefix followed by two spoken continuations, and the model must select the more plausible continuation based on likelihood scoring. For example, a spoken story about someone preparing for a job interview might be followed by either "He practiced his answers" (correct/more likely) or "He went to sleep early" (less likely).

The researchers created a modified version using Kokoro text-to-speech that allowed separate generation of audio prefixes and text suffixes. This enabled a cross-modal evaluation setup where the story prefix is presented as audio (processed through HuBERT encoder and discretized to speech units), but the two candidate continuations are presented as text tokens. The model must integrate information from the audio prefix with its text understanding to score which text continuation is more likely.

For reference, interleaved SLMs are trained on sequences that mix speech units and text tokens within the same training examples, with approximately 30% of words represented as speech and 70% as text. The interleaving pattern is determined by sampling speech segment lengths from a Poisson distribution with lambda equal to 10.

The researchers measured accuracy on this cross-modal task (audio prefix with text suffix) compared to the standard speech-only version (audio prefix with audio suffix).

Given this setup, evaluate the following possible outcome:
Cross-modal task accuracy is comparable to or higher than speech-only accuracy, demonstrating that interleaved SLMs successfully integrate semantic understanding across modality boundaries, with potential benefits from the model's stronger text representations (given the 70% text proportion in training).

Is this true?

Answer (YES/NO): YES